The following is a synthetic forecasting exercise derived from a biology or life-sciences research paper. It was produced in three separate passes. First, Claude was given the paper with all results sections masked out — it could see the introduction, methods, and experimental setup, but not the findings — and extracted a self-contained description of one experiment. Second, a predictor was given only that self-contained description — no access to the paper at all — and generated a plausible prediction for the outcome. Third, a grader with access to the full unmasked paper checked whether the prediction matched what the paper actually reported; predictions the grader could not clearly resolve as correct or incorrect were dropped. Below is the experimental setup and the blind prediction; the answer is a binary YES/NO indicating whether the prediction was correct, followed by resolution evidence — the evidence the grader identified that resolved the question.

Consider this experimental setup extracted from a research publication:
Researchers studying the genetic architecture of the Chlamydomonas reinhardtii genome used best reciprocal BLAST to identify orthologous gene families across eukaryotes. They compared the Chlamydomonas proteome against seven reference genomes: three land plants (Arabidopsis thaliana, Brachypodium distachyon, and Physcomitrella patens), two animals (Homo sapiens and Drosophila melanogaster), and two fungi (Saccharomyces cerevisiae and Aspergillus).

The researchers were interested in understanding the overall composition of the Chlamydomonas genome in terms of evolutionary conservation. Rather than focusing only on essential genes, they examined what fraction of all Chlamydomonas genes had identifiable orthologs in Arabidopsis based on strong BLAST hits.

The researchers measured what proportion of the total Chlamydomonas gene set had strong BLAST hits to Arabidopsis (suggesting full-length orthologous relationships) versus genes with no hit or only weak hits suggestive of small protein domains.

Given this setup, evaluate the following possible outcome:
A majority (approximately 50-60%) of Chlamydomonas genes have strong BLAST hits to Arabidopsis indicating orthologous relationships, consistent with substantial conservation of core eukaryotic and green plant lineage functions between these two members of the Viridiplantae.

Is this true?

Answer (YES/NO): NO